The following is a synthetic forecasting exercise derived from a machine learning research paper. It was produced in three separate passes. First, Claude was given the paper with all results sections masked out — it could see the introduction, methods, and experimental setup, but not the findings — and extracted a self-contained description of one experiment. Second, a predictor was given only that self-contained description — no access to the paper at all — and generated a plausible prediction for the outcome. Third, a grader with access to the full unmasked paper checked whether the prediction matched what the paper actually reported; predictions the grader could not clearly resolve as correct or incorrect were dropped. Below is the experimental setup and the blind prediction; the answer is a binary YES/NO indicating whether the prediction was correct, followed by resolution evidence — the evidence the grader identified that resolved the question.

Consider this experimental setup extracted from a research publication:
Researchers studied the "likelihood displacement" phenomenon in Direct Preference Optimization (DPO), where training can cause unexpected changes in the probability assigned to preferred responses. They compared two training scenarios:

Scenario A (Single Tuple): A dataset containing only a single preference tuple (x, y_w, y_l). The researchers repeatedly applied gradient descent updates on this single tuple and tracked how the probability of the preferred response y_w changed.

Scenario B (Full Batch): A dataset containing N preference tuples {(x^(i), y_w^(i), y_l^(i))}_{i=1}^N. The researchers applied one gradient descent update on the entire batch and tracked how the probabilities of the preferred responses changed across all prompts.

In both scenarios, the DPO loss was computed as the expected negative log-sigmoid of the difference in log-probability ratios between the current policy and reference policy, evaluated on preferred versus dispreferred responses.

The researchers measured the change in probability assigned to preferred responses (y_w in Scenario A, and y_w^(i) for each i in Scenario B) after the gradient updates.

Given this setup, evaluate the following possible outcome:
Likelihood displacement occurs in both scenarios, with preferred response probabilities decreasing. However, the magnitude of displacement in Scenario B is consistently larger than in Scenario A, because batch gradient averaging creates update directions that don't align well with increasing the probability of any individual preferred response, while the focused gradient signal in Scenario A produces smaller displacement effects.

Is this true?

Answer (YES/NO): NO